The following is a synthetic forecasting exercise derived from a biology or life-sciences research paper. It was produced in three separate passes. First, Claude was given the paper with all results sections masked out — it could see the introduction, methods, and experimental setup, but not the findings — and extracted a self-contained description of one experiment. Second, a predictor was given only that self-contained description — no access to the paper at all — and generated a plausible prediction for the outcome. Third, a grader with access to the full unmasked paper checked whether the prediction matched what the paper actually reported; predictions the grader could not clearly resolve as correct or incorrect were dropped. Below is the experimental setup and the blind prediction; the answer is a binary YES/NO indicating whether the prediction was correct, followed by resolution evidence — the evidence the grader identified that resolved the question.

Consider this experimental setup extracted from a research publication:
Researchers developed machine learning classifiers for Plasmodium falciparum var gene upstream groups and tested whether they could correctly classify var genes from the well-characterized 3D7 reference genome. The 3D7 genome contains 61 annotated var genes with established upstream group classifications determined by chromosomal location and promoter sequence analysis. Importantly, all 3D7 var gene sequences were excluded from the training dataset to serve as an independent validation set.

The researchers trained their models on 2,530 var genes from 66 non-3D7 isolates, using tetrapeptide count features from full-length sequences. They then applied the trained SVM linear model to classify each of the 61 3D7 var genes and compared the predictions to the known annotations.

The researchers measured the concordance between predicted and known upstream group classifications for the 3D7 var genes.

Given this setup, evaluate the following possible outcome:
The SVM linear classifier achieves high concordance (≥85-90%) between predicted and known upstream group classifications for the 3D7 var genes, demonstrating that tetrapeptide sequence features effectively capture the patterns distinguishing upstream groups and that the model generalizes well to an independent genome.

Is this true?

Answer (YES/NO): YES